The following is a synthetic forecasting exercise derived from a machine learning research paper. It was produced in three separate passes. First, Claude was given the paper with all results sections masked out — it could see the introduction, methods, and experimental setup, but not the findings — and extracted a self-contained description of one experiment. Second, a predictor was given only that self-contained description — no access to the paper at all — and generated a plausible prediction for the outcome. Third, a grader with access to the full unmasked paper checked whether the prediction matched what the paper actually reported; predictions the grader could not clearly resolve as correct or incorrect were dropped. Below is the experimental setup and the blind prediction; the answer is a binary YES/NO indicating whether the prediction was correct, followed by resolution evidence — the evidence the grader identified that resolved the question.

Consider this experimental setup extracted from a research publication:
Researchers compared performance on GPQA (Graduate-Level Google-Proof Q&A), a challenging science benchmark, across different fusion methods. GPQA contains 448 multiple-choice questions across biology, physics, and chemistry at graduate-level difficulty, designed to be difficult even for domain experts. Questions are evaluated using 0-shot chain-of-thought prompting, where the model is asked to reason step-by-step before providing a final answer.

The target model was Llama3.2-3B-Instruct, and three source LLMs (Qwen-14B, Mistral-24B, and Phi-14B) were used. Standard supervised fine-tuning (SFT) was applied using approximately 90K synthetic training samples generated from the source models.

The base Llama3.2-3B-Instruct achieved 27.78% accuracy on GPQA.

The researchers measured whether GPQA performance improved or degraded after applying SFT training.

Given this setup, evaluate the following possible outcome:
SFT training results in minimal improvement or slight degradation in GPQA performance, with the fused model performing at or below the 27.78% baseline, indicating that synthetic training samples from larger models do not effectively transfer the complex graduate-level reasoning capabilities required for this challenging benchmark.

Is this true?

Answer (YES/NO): YES